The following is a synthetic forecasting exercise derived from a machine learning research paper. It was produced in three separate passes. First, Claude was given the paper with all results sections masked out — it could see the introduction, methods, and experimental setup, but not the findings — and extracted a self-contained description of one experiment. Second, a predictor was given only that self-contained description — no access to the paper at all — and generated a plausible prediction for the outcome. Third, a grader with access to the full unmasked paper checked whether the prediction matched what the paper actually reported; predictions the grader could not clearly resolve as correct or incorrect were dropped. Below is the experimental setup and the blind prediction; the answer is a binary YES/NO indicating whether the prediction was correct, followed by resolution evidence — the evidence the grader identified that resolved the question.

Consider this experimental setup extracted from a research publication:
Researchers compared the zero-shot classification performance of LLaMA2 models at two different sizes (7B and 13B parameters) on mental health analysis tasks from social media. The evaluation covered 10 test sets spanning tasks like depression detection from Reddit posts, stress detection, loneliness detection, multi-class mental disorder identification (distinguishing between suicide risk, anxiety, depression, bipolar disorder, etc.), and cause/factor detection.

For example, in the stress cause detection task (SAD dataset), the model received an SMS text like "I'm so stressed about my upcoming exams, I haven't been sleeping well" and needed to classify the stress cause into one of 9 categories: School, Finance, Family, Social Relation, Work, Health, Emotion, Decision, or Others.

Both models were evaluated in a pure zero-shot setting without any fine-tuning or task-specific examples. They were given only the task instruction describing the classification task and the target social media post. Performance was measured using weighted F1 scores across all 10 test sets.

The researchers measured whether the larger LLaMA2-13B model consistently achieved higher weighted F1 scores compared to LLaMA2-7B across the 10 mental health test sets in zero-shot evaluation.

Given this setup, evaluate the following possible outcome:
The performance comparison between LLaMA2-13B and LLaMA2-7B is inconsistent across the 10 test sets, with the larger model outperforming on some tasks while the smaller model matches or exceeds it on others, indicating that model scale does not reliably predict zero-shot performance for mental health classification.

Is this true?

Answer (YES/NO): YES